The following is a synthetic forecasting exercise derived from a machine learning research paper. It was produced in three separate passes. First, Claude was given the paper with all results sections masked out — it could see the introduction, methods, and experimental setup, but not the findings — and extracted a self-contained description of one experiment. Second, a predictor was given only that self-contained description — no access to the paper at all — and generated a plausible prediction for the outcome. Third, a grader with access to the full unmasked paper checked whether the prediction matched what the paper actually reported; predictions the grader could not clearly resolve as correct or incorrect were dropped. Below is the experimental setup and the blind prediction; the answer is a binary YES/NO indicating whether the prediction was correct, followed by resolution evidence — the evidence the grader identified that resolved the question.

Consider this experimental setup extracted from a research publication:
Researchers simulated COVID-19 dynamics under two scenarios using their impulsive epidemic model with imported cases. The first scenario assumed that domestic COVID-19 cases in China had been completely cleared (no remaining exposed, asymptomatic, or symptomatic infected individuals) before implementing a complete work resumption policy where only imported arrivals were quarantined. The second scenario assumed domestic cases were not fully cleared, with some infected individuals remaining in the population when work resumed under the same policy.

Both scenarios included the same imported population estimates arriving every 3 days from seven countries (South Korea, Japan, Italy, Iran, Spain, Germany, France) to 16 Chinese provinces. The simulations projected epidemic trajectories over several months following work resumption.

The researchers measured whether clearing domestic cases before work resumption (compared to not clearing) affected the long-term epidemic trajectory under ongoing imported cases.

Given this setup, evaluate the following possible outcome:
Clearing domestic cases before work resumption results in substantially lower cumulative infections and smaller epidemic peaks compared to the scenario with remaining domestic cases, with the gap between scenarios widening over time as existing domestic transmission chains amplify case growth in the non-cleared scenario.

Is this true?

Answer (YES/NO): YES